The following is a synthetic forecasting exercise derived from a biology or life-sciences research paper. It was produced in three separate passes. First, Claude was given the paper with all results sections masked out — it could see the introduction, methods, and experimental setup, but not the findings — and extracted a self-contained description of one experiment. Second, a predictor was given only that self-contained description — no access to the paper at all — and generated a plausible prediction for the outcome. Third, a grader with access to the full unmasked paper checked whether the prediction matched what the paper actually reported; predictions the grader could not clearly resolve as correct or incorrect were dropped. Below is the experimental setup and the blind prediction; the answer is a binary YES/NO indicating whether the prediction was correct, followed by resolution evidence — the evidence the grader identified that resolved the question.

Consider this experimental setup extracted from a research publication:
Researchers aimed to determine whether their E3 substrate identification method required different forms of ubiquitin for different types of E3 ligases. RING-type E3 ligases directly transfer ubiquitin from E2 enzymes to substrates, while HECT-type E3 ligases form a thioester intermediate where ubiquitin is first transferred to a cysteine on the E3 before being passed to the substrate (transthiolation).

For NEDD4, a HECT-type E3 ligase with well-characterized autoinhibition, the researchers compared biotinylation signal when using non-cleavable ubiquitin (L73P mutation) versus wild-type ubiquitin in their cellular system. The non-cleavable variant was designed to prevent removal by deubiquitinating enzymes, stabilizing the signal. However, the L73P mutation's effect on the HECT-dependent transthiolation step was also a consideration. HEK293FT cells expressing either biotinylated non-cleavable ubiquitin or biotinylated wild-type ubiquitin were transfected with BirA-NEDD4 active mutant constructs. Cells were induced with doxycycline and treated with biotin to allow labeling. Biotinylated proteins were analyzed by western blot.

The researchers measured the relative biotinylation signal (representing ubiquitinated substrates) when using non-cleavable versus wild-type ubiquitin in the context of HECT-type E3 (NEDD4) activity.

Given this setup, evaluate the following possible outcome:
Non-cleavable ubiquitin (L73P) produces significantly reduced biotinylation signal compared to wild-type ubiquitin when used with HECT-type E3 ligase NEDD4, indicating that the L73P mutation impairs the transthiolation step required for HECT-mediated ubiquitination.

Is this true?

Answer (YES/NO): YES